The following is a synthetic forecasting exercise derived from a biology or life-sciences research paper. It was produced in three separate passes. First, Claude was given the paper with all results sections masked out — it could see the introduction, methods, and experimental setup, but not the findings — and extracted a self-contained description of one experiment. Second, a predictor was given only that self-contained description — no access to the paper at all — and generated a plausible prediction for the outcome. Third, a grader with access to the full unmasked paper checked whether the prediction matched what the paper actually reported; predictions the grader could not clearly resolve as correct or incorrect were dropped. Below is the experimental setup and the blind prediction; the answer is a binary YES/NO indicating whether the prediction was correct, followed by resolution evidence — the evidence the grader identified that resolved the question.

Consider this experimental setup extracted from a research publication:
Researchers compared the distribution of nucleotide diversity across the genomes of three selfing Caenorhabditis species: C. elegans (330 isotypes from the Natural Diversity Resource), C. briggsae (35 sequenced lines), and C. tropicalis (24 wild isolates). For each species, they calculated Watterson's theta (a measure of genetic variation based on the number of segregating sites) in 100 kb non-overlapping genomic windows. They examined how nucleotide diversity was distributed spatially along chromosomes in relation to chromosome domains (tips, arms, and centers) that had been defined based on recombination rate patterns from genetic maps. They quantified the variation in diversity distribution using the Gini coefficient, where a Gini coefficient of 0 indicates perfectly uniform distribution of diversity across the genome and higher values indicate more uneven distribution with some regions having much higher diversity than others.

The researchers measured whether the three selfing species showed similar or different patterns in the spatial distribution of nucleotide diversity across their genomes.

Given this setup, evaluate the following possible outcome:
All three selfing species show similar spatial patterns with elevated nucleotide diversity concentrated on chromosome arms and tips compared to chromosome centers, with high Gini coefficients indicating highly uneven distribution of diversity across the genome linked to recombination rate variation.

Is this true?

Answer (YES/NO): NO